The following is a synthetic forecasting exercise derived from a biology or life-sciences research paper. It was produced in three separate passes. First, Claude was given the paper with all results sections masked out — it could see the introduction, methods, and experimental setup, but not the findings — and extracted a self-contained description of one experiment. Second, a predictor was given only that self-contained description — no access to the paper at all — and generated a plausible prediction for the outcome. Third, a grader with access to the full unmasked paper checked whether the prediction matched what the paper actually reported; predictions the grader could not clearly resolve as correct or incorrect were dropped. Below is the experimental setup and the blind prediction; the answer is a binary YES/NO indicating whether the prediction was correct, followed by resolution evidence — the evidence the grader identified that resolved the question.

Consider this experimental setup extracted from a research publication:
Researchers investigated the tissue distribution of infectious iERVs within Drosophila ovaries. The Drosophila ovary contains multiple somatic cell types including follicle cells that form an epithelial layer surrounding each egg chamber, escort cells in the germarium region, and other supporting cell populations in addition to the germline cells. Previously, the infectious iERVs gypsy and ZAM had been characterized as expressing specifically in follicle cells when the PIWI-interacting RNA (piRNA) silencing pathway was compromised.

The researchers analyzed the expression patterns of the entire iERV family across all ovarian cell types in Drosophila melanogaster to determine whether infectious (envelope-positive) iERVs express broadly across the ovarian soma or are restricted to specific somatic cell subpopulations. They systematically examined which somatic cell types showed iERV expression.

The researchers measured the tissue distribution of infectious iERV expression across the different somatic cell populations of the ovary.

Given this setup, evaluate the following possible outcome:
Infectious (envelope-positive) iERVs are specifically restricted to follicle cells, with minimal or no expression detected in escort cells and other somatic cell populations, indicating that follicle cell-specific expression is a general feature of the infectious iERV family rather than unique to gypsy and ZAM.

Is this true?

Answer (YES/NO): NO